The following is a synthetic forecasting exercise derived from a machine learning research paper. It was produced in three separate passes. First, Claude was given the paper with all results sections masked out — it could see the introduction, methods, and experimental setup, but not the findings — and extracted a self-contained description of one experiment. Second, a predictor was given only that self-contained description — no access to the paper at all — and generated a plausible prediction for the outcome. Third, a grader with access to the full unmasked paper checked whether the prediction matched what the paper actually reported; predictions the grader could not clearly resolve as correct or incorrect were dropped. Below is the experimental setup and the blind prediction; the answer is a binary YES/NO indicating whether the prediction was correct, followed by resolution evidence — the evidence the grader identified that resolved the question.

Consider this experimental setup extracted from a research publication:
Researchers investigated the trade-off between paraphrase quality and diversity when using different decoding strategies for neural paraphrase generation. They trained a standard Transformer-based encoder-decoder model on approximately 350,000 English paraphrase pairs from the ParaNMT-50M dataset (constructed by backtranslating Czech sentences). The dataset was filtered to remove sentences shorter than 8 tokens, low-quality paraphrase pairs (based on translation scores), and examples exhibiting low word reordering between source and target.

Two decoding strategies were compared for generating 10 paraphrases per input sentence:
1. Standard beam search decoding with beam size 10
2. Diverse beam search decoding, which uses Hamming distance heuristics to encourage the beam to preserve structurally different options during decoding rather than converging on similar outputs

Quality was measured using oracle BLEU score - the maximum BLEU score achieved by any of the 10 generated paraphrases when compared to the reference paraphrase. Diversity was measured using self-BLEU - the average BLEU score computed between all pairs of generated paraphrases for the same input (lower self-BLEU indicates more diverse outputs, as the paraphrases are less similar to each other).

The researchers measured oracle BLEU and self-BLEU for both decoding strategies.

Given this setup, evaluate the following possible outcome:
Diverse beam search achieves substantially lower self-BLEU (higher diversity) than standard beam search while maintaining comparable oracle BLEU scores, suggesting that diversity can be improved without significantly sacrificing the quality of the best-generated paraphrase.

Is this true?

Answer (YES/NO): NO